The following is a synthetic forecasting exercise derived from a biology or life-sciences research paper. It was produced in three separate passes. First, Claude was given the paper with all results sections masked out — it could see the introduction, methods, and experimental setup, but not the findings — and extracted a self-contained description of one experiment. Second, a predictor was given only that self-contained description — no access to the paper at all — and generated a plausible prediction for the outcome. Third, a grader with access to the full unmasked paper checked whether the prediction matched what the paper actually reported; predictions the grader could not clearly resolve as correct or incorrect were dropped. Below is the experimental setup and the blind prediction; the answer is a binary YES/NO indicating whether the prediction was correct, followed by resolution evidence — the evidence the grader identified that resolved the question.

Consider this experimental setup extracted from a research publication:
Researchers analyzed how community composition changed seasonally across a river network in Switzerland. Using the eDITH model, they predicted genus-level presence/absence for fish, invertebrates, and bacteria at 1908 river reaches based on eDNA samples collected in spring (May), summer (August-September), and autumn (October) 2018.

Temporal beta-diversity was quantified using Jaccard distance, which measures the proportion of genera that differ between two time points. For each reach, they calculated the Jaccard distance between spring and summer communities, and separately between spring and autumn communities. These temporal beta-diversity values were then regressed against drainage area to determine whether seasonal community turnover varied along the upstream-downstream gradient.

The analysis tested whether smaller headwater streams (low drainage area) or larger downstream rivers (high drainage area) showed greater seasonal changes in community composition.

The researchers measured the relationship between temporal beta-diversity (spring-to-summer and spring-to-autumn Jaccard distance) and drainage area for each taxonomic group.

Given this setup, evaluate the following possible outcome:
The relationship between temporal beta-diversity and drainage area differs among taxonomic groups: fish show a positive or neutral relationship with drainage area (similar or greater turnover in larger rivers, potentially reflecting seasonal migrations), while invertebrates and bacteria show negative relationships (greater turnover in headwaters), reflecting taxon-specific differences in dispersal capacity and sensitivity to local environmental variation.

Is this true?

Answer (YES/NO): NO